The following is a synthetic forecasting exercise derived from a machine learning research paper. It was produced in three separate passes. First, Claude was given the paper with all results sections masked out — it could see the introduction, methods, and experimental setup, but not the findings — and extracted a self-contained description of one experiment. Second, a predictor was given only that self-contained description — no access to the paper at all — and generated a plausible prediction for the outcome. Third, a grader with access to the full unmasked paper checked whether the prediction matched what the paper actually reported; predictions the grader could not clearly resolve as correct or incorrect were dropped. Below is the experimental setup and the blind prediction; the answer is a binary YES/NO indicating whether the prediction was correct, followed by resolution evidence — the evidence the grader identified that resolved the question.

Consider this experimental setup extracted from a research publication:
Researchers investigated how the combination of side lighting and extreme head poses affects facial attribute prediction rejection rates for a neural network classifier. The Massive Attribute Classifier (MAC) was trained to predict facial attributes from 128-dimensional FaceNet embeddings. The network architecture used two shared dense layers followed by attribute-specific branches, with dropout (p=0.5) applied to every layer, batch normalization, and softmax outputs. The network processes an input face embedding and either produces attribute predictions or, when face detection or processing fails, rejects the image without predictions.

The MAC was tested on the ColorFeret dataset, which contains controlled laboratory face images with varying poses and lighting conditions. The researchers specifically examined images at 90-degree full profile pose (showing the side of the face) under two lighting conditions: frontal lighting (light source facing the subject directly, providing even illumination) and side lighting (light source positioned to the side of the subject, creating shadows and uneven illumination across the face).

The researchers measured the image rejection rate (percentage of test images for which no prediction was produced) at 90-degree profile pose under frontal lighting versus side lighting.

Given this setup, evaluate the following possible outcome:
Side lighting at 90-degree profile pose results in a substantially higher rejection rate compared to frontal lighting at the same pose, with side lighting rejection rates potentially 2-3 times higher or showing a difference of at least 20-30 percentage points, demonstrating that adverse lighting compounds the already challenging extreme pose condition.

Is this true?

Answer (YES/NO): YES